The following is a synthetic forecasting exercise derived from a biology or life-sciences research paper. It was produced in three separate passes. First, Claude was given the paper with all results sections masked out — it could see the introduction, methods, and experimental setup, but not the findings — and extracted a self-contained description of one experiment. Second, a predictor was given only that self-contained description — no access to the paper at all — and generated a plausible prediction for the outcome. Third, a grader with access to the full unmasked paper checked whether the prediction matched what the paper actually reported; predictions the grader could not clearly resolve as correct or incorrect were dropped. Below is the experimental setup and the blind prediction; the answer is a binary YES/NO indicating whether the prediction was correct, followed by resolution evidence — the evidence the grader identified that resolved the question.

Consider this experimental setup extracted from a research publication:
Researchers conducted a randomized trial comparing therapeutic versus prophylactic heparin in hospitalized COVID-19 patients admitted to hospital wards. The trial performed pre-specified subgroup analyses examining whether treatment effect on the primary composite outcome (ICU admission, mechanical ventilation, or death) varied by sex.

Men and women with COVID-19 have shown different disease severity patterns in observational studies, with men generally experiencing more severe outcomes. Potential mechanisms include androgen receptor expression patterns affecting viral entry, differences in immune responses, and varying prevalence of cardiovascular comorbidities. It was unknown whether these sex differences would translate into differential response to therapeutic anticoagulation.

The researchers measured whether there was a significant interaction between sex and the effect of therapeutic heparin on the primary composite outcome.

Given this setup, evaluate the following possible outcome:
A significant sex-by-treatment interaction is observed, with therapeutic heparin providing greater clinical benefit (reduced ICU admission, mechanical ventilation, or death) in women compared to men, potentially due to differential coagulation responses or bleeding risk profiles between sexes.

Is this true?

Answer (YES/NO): NO